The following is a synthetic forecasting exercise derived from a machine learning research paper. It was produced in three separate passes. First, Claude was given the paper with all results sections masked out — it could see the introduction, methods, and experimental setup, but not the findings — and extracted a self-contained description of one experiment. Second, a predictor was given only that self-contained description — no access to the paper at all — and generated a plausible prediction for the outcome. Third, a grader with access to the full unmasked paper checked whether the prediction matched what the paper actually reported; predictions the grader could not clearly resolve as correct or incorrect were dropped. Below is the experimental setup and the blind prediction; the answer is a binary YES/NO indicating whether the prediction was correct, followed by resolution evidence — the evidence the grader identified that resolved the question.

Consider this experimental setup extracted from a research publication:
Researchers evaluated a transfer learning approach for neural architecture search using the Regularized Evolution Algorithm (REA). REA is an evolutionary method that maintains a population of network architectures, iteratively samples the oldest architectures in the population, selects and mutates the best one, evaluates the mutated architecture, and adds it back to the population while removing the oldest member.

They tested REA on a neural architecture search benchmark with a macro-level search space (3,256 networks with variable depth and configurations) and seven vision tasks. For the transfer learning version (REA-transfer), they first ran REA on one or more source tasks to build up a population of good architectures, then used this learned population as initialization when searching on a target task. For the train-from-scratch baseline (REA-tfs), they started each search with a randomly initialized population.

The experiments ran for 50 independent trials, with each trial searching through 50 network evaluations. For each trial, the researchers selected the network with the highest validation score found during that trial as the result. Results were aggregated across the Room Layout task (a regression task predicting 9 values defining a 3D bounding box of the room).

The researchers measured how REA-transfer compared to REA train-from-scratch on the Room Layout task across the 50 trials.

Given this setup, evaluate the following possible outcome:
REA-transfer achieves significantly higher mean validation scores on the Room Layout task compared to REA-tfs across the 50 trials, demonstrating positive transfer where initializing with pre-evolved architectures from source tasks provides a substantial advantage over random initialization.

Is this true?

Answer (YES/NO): NO